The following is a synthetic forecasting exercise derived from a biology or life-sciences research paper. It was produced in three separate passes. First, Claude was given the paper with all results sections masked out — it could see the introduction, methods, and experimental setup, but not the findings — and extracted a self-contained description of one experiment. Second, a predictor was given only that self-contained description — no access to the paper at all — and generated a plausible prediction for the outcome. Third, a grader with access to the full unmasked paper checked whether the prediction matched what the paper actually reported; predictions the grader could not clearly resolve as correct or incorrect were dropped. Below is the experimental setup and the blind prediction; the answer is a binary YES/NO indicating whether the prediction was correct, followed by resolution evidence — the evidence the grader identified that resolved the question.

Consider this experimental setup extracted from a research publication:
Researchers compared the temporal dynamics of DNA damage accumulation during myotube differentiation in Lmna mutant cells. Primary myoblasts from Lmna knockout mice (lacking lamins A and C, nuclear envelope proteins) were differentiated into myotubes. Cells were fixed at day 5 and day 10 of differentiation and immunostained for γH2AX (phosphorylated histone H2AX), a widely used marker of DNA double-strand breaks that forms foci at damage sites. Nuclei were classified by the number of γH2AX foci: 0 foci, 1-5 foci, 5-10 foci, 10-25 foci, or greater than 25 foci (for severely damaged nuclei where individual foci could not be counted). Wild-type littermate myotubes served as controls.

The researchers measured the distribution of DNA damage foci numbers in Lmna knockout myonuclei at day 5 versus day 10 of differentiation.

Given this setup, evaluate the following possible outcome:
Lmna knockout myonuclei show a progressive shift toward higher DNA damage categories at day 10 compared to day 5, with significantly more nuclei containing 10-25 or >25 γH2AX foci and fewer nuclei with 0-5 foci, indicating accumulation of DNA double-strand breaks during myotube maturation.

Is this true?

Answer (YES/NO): YES